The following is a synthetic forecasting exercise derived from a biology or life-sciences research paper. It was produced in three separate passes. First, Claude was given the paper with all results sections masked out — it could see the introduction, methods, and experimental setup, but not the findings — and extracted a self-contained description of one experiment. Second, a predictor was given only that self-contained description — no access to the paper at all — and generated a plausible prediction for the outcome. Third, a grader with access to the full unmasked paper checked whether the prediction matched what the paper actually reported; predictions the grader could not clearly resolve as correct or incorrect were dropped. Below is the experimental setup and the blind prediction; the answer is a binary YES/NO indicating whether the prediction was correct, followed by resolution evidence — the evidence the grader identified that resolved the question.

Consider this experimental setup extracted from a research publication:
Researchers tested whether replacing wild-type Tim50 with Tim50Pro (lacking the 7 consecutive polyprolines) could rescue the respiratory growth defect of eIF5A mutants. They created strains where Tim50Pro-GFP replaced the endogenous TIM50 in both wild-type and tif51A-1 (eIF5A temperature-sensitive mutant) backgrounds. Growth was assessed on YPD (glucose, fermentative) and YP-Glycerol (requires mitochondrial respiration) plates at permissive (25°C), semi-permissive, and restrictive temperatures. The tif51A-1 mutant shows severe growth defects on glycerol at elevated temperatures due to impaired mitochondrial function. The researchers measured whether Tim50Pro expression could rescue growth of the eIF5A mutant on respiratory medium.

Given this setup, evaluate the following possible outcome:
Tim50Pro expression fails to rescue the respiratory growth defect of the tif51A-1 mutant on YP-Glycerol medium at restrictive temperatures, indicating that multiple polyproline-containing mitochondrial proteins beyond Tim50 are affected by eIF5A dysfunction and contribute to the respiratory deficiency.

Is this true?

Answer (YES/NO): YES